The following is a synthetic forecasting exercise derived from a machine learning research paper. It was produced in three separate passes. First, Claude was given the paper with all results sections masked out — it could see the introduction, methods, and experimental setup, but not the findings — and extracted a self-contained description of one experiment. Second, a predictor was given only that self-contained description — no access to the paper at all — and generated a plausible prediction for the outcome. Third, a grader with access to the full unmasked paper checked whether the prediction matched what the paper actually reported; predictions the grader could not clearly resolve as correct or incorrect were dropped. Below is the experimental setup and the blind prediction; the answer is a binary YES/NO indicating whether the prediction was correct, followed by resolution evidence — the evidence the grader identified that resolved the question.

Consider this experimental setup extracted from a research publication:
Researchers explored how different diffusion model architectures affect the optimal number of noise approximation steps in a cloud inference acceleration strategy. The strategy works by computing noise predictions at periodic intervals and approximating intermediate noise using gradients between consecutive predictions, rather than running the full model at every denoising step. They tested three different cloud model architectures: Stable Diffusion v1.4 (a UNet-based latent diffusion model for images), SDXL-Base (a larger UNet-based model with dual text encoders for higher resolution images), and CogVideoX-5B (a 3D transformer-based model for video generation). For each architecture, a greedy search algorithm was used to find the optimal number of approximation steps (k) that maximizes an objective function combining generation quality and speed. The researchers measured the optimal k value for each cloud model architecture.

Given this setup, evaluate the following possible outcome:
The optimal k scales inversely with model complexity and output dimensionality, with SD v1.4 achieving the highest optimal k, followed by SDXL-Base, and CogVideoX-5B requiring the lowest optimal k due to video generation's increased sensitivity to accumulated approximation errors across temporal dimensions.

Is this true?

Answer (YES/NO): NO